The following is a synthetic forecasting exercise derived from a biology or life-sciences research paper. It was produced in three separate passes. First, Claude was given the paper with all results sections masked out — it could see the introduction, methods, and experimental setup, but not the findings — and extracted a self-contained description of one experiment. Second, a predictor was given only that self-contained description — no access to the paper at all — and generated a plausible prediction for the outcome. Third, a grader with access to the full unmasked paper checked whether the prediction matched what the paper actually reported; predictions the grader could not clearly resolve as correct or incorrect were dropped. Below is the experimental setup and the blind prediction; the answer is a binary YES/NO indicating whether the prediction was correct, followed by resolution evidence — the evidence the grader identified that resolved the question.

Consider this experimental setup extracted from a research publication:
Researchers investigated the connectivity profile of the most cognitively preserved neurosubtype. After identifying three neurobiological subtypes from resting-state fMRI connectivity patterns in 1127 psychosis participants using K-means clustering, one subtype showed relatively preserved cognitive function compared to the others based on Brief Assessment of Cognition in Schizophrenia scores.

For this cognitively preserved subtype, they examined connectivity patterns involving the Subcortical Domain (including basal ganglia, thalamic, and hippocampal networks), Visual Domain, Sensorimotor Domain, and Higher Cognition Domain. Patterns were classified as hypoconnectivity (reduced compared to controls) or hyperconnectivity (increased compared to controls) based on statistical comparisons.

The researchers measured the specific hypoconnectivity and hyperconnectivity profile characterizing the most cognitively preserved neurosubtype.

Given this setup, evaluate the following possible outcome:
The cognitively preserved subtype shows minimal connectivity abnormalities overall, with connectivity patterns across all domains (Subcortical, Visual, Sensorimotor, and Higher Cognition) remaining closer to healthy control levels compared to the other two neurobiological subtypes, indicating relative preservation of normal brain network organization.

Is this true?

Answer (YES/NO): NO